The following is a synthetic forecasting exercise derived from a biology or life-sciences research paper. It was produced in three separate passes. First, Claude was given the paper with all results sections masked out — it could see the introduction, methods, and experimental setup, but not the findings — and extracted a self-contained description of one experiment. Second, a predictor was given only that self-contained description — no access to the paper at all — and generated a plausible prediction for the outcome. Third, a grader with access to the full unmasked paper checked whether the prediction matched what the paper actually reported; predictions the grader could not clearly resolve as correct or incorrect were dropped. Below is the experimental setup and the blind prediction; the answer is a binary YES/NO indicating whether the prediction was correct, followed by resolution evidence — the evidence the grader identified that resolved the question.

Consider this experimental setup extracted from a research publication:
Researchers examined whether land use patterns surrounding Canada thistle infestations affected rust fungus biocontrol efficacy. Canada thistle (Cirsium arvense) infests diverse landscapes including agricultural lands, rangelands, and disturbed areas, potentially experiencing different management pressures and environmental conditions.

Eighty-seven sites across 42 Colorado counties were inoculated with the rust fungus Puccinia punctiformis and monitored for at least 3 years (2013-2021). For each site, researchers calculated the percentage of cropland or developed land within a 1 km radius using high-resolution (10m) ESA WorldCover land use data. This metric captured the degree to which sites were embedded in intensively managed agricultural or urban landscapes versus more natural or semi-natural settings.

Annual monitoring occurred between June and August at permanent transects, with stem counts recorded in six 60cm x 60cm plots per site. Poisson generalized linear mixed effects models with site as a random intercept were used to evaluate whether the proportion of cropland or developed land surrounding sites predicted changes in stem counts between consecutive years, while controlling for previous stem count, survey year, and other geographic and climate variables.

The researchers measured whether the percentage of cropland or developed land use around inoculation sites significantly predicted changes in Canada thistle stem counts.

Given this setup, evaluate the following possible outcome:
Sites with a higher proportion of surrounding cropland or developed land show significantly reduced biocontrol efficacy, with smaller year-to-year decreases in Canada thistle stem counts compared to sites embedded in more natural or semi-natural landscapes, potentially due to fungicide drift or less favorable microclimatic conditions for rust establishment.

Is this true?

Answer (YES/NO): NO